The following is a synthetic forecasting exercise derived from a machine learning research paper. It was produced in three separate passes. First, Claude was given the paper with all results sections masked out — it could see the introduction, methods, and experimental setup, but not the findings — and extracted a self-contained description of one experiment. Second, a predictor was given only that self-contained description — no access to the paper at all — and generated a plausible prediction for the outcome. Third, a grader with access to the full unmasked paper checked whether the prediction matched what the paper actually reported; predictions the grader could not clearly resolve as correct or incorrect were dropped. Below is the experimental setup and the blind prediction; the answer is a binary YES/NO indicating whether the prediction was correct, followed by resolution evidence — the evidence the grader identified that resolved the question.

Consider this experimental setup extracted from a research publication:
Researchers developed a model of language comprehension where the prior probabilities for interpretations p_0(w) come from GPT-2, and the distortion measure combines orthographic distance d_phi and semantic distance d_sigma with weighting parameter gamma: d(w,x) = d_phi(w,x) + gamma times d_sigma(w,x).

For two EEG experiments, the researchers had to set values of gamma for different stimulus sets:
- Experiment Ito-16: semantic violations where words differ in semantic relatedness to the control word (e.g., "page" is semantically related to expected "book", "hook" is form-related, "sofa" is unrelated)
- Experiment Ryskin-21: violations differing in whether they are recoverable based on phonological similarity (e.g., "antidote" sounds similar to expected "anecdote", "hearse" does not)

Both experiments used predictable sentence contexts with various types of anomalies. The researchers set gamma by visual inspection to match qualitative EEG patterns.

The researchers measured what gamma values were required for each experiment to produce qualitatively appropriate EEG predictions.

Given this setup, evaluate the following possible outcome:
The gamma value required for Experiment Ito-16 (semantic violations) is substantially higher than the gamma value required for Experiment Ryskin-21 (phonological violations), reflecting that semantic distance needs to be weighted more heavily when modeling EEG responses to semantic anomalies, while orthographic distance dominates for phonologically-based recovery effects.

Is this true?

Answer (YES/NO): NO